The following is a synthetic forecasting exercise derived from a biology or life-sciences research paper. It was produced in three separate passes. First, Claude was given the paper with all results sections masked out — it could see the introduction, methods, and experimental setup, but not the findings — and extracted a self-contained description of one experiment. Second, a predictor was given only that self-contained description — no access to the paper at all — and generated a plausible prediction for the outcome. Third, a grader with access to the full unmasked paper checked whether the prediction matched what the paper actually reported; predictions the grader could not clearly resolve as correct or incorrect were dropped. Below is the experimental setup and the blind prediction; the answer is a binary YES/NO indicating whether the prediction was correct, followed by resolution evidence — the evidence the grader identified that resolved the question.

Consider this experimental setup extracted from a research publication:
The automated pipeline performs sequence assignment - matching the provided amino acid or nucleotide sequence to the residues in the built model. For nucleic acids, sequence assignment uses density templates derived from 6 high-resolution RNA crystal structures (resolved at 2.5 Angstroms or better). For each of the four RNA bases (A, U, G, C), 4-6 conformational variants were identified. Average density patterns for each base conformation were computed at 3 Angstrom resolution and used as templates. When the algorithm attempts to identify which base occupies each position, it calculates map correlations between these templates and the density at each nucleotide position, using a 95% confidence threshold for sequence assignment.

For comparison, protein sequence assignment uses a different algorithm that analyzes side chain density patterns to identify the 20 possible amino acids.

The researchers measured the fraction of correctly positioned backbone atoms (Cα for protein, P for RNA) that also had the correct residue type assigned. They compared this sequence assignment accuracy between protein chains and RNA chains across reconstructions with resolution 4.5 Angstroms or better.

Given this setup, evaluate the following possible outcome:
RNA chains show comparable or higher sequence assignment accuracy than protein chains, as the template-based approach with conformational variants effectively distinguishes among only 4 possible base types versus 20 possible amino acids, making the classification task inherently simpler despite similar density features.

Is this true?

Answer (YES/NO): YES